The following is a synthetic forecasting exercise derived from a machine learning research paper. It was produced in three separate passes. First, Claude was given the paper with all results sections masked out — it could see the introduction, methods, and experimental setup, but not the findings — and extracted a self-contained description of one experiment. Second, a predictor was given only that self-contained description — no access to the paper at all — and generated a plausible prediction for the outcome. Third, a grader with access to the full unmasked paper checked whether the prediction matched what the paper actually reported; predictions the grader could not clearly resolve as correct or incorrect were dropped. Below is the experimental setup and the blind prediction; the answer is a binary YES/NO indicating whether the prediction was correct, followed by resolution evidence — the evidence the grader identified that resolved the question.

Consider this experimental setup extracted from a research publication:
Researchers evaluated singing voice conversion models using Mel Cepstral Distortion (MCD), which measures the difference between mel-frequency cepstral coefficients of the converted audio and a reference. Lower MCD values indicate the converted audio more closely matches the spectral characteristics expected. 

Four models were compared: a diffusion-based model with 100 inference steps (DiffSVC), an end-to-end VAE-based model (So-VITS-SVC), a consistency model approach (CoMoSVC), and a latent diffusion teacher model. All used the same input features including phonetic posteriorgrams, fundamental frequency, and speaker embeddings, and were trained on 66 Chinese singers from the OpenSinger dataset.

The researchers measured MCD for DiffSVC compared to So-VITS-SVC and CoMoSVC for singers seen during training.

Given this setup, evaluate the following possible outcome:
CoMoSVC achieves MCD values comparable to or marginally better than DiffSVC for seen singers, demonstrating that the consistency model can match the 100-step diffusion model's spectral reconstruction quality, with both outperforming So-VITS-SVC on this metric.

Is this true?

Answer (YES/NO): NO